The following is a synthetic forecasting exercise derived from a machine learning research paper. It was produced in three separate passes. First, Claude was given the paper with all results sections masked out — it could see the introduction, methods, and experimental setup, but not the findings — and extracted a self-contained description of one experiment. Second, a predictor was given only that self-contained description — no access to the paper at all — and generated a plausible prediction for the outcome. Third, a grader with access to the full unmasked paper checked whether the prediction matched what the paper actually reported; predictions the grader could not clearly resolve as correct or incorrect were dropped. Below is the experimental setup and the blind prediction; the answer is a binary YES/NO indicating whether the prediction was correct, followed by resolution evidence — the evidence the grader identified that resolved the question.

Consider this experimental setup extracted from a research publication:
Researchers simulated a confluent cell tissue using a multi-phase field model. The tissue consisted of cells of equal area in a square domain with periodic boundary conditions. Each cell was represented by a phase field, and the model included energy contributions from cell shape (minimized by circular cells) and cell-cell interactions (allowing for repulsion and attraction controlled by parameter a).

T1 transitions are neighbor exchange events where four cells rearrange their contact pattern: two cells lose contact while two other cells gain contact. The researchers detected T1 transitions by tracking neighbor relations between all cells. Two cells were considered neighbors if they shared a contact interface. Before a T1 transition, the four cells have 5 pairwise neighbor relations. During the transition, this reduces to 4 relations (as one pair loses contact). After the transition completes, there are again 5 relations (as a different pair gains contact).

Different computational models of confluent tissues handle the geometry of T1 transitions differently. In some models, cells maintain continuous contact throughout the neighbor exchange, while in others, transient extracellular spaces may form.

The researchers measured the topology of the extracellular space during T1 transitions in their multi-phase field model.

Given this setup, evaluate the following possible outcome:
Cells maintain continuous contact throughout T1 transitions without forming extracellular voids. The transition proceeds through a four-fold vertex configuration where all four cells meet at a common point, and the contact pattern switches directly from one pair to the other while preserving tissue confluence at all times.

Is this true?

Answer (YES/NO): NO